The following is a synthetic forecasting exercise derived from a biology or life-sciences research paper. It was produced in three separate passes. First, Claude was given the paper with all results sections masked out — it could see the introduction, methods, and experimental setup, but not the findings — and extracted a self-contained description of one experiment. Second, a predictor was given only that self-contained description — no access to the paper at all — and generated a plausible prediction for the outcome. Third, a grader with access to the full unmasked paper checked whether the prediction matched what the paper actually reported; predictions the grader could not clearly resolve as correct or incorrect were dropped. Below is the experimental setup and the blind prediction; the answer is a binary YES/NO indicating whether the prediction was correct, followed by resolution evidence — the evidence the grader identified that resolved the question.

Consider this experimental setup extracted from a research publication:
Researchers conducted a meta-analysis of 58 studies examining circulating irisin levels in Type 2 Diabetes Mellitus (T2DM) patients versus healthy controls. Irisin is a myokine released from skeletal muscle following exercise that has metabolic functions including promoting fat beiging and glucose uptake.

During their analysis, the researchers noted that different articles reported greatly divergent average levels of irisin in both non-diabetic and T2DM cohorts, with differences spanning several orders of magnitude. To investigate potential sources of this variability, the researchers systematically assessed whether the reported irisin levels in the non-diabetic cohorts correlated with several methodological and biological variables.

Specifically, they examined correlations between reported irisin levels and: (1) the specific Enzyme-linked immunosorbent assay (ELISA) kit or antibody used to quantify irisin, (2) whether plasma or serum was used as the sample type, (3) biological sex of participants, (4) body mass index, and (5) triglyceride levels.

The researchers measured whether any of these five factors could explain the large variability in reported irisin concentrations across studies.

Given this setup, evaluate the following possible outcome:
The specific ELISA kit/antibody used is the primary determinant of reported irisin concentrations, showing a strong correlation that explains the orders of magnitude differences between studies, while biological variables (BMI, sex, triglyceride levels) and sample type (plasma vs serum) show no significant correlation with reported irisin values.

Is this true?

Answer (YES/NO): NO